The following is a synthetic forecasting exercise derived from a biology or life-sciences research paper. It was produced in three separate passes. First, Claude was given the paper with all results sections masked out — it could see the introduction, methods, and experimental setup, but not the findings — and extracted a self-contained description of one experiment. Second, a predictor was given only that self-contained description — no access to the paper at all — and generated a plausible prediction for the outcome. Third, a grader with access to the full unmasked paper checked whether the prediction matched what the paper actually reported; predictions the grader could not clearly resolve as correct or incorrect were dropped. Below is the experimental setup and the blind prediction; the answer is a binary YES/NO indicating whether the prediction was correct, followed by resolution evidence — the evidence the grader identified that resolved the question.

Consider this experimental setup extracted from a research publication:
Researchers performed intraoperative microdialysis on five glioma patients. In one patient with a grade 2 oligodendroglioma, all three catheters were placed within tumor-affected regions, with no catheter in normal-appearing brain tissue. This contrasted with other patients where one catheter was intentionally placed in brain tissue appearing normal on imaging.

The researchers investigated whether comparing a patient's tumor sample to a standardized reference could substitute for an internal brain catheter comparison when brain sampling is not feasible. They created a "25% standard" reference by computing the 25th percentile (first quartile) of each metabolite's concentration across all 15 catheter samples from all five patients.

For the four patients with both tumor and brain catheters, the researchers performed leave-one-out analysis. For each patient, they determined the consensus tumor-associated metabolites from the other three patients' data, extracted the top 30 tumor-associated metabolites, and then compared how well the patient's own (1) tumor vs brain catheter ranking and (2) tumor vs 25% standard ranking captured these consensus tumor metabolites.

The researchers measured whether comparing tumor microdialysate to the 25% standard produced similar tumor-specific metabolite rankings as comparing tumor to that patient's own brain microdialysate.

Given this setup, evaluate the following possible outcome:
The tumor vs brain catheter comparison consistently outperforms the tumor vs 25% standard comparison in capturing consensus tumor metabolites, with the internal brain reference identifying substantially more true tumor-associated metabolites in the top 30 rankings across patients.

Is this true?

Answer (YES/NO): NO